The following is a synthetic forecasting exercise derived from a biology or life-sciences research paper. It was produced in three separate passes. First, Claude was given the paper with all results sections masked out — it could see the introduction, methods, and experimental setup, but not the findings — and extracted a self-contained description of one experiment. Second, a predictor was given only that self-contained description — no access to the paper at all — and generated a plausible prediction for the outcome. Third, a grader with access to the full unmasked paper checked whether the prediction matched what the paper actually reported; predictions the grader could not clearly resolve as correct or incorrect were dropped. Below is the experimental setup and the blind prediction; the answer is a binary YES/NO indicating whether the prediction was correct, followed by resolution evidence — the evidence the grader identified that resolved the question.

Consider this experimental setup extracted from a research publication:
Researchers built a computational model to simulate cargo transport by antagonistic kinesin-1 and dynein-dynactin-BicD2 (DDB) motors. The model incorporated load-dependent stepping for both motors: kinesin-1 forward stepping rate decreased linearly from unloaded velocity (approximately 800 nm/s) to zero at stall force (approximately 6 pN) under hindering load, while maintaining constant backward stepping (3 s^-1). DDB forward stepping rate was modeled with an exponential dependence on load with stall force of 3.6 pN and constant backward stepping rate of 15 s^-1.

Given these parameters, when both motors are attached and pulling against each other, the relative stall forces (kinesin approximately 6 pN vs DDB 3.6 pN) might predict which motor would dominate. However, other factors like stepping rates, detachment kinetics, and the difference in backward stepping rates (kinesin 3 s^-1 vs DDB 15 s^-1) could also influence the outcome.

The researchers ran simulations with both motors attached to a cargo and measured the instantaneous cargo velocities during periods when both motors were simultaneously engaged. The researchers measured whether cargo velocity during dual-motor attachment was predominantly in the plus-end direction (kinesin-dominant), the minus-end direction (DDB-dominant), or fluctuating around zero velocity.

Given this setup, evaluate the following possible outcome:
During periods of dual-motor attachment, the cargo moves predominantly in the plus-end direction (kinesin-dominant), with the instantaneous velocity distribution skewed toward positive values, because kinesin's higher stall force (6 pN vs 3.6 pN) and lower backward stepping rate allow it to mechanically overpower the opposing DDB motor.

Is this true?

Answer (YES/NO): YES